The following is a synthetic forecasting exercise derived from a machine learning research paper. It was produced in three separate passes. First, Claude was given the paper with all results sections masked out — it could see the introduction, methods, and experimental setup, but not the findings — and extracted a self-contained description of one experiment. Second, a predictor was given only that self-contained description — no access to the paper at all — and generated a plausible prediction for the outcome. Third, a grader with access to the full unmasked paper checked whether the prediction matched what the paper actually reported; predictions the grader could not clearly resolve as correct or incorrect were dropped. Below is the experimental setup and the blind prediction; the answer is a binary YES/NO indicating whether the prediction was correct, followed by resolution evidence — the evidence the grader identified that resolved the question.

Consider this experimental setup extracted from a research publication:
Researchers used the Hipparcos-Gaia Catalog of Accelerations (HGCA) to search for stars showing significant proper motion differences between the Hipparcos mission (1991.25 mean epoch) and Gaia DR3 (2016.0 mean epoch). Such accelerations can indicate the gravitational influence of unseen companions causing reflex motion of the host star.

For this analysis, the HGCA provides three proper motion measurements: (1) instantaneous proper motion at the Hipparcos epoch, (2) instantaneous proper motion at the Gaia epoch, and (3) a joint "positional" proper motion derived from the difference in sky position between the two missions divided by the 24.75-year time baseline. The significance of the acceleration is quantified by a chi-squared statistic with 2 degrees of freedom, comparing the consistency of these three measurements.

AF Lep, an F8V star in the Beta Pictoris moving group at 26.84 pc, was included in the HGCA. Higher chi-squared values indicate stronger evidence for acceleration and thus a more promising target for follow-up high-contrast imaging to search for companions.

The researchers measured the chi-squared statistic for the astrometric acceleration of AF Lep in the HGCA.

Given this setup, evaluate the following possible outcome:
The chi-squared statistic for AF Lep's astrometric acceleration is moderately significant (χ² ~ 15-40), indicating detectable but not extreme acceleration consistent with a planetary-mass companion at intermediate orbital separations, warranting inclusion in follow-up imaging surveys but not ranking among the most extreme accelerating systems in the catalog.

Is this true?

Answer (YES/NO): NO